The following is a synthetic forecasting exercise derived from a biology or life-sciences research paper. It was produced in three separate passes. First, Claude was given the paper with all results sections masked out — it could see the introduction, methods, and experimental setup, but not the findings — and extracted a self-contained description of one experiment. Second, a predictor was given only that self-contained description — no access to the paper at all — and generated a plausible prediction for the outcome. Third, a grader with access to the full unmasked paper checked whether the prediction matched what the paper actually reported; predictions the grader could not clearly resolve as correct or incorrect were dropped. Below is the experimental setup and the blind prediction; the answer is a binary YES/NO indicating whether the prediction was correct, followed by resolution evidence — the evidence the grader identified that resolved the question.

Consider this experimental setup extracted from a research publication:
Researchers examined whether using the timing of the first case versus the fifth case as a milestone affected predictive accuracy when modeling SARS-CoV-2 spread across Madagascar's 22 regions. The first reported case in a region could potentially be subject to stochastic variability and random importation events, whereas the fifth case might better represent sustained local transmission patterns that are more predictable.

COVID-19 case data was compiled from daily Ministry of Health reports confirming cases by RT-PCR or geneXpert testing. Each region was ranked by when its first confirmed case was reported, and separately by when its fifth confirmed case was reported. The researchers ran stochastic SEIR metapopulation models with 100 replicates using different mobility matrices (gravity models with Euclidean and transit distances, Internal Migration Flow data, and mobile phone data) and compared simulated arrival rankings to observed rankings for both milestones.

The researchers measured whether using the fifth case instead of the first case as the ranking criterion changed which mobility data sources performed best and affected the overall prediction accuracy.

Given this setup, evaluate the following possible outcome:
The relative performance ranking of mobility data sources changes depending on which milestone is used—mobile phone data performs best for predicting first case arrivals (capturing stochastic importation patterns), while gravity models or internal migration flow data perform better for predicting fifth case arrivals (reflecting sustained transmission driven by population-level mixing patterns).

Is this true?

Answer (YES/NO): NO